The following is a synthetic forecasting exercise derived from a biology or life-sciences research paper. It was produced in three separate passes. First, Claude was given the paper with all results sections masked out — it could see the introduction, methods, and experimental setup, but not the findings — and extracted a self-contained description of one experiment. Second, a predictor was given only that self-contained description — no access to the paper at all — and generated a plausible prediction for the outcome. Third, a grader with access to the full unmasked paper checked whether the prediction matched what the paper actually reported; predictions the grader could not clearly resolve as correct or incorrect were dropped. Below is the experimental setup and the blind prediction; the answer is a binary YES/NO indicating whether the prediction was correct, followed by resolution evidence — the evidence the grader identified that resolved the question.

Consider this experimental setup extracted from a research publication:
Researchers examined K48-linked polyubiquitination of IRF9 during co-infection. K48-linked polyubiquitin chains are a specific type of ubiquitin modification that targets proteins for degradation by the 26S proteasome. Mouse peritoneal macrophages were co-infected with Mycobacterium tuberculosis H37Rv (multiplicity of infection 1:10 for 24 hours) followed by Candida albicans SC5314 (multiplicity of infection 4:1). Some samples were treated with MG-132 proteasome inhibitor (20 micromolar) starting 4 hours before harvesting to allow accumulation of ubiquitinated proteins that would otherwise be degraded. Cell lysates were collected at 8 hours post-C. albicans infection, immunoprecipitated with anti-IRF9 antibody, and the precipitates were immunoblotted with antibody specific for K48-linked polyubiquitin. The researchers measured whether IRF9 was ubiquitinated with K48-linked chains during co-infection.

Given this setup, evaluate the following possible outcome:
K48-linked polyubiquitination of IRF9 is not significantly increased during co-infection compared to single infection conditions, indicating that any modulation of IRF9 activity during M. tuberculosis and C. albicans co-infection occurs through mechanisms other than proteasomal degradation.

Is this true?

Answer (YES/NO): NO